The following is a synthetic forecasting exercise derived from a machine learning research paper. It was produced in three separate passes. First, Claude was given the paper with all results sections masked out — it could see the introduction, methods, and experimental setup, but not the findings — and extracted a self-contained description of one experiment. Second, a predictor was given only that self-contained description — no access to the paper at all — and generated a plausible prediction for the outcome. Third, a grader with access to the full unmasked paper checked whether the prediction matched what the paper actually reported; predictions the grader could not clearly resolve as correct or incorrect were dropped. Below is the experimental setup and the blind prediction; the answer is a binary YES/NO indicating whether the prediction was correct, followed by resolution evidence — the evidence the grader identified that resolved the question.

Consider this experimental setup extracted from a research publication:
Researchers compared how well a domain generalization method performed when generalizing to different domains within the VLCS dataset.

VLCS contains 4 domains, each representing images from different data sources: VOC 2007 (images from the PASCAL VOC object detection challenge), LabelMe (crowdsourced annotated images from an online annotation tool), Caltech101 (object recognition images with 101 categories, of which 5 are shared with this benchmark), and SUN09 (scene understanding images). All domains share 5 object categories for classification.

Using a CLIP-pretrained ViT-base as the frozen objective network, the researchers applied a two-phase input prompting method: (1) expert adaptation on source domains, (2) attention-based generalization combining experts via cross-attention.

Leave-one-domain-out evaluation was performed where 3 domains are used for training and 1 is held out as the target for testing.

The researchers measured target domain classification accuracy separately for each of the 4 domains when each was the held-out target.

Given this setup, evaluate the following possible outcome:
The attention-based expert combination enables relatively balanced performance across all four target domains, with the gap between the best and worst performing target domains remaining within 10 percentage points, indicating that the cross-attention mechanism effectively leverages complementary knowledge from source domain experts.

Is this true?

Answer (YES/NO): NO